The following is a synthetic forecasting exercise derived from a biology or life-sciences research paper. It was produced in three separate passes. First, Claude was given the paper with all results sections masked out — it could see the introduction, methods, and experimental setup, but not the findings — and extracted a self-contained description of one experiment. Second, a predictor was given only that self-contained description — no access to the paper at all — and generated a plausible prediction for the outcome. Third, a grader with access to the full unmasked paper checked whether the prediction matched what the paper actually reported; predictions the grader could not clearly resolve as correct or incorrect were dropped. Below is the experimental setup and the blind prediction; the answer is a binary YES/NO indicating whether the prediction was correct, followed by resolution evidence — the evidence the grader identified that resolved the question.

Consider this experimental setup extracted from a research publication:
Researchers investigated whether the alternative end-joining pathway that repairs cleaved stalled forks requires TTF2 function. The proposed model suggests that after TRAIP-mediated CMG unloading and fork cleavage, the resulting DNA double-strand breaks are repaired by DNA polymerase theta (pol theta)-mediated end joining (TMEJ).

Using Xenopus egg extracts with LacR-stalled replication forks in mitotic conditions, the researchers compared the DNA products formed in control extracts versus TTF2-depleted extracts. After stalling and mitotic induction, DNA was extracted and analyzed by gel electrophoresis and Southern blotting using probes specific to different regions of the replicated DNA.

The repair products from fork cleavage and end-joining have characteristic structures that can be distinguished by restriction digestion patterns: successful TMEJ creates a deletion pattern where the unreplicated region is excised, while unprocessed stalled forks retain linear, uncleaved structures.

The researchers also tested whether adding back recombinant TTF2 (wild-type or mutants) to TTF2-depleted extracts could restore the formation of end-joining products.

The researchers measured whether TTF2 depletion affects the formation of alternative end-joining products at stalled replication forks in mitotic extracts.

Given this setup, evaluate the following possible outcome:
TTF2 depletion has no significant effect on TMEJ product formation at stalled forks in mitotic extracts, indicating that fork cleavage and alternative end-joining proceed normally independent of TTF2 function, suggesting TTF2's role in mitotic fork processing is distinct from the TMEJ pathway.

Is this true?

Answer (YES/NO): NO